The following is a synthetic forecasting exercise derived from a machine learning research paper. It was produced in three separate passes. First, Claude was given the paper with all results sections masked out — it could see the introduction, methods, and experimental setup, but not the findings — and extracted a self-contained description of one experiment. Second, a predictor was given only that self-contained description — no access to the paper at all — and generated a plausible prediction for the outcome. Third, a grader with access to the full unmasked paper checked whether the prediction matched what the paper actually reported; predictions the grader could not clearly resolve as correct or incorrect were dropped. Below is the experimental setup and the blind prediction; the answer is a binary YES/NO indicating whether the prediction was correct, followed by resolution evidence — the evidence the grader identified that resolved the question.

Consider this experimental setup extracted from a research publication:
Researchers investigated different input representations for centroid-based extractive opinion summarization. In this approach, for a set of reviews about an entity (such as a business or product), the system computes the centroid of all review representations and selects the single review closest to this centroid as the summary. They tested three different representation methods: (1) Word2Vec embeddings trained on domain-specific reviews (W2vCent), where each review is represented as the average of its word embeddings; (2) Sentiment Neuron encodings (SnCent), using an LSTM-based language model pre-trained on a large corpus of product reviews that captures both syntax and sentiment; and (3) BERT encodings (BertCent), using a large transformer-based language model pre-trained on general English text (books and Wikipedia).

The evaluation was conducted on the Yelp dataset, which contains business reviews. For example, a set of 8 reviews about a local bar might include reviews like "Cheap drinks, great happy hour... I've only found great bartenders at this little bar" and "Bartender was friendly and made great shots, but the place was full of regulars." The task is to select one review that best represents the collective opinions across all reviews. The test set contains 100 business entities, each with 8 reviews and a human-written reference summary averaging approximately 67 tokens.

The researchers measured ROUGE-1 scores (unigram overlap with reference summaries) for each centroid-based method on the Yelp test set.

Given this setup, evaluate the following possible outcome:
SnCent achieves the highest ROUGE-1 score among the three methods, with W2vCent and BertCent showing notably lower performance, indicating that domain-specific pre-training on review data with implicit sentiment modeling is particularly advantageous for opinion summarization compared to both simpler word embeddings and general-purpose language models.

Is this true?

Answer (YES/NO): NO